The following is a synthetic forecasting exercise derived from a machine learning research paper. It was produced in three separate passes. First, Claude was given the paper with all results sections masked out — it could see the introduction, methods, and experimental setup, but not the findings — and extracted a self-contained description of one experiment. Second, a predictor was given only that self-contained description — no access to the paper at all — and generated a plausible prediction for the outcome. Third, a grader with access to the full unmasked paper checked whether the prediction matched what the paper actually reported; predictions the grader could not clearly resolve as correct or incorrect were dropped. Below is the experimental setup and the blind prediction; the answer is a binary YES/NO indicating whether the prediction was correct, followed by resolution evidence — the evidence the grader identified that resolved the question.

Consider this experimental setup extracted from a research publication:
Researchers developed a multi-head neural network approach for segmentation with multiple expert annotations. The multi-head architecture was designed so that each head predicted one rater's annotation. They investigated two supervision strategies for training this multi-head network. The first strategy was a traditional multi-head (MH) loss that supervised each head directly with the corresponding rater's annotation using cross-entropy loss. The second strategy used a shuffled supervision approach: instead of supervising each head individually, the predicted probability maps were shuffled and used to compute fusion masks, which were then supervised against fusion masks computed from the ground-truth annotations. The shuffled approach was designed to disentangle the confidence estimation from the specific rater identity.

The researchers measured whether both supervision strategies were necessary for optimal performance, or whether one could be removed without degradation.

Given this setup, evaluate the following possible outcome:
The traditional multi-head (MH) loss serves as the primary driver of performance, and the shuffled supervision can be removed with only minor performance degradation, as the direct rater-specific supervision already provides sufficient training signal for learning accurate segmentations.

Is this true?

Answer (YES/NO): NO